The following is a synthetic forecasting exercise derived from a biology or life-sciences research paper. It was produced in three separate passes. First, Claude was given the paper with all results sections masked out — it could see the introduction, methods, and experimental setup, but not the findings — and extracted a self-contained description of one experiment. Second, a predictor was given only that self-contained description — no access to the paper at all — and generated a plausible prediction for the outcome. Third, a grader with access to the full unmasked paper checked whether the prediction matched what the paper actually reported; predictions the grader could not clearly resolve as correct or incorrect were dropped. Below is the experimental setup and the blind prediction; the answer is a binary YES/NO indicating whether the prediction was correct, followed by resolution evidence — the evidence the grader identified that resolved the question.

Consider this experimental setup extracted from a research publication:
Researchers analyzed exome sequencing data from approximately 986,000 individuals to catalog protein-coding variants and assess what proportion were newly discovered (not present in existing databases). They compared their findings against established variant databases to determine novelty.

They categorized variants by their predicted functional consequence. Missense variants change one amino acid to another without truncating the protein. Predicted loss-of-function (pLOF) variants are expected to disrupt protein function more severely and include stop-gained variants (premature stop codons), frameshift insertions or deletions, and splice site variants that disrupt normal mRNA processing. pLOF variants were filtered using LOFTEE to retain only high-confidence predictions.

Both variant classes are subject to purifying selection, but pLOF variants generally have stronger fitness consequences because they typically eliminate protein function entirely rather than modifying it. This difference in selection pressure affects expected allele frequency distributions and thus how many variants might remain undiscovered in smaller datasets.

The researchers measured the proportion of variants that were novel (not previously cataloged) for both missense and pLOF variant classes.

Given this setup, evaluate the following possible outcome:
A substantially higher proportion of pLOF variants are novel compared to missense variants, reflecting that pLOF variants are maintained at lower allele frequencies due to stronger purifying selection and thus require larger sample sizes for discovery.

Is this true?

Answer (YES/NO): YES